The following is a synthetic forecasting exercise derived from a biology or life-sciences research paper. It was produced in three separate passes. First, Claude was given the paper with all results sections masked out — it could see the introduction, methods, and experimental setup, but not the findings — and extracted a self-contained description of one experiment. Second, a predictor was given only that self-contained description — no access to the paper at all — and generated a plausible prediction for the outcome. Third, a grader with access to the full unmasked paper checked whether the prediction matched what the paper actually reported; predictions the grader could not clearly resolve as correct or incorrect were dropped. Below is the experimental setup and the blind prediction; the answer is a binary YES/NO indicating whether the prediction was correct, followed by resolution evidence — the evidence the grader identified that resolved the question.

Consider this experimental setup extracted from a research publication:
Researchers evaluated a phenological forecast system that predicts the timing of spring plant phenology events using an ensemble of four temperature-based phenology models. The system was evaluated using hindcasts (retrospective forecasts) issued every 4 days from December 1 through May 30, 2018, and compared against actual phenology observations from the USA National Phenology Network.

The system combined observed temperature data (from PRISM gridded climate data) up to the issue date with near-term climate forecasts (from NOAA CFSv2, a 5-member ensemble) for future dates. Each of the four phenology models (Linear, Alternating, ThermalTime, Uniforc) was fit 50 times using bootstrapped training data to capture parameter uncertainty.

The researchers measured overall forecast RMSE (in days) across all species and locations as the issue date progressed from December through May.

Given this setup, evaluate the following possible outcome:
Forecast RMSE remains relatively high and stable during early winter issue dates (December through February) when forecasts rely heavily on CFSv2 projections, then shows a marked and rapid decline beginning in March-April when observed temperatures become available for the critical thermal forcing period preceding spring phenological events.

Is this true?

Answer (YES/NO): NO